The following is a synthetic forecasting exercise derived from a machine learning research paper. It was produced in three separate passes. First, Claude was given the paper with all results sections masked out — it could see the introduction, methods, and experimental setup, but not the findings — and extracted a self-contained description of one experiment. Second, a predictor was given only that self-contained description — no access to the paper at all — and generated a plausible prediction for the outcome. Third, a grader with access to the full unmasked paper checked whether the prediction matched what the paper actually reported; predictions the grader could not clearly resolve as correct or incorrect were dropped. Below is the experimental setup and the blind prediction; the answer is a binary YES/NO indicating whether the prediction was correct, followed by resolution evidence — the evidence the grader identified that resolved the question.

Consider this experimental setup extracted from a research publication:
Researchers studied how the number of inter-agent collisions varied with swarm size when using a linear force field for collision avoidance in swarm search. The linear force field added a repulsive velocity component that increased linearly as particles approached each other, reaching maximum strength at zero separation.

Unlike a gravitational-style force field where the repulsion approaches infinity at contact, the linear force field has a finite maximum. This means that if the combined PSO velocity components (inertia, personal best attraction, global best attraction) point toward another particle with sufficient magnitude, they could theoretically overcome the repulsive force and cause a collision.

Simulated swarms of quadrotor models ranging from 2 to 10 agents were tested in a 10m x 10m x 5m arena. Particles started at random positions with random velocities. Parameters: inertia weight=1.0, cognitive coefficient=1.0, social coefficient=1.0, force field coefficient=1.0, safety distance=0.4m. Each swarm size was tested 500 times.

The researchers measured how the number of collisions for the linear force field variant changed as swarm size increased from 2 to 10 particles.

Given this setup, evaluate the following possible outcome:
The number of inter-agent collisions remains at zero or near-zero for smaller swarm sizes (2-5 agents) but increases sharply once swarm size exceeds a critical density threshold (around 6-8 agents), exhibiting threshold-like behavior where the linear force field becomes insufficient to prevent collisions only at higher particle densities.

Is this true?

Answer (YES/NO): NO